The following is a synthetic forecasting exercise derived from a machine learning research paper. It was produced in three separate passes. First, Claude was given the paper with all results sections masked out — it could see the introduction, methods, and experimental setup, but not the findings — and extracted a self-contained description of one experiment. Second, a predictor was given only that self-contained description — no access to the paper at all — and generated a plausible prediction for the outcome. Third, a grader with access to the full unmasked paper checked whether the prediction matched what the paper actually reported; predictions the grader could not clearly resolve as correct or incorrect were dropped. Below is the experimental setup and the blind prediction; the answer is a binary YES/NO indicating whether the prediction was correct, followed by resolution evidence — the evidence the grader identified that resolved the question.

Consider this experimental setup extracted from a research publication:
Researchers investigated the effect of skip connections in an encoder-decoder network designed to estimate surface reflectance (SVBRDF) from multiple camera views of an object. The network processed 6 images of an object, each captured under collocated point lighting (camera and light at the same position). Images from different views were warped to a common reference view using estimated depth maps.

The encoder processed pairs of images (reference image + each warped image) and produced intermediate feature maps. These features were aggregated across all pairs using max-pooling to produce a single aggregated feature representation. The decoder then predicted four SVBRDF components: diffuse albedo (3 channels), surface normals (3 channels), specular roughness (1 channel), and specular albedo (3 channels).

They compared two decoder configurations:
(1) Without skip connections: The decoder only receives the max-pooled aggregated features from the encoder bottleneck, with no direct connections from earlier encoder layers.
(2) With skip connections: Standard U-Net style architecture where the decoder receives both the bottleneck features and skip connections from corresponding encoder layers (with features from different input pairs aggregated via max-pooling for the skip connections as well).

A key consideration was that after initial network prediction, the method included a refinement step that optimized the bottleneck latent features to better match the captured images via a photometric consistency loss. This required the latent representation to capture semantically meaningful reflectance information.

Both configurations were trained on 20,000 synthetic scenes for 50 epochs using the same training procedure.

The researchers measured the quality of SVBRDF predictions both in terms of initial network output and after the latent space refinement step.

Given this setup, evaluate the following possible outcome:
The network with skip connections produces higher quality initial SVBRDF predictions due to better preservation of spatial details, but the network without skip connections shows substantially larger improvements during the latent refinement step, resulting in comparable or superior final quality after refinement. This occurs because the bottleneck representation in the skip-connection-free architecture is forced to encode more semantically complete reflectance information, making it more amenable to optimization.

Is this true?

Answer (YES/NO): NO